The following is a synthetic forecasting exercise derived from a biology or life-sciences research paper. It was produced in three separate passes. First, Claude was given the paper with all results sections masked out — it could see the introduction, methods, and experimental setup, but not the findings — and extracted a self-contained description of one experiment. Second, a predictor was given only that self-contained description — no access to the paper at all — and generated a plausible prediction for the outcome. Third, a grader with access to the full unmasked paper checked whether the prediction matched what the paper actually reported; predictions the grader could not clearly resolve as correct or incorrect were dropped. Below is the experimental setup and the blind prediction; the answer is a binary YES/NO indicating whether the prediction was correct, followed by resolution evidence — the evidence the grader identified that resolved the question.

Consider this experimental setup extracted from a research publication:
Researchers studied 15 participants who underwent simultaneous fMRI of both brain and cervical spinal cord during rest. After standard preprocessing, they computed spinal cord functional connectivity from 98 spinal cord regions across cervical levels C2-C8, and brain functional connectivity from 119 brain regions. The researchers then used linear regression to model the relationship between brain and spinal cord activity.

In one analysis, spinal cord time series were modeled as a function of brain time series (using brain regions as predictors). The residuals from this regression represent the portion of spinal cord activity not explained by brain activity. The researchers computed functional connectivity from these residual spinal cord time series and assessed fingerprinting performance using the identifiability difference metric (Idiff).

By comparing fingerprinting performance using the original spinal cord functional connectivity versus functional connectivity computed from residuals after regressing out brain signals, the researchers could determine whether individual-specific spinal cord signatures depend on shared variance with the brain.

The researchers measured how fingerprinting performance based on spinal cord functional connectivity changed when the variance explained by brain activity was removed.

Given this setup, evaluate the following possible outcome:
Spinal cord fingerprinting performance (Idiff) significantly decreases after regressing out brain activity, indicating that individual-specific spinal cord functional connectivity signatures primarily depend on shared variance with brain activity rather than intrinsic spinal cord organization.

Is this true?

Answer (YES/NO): YES